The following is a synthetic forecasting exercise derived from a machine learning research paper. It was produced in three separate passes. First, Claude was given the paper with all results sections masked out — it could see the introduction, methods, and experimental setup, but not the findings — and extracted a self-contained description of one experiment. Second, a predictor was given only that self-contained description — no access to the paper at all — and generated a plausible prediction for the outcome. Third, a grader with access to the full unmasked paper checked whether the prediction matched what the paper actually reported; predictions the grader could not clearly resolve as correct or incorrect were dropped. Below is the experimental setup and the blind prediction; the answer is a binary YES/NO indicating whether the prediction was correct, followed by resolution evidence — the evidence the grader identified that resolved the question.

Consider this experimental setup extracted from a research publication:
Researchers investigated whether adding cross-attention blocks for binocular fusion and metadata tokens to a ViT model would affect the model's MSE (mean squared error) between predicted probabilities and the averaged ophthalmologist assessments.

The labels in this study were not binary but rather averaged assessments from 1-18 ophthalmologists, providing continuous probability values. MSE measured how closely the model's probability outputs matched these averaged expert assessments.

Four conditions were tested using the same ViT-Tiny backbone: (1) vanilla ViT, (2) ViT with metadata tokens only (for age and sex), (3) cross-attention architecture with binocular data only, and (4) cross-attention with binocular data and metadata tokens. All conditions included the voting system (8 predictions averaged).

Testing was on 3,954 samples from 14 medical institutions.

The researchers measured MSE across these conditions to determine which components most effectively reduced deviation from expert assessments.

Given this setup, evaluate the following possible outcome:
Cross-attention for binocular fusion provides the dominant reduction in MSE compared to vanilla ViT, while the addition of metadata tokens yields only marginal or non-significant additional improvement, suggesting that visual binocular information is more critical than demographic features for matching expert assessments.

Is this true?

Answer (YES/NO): NO